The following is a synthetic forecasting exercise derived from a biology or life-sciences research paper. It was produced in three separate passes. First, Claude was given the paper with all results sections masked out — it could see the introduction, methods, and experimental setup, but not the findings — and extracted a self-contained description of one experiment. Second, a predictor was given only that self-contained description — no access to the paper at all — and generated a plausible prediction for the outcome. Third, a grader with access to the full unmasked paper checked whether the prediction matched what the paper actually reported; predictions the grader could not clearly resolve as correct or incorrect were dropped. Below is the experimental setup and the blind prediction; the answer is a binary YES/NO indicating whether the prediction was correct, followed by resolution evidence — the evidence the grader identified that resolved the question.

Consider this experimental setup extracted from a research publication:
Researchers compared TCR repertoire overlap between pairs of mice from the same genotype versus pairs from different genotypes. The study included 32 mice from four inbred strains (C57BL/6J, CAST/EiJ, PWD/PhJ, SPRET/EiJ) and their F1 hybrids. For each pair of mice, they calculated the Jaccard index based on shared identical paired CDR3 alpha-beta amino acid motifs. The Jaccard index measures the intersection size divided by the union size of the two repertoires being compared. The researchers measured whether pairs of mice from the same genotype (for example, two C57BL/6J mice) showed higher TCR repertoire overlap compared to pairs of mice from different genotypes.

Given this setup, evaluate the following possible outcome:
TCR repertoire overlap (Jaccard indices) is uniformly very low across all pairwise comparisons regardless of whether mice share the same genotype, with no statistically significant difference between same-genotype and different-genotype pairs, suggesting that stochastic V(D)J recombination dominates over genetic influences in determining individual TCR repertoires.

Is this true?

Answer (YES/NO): NO